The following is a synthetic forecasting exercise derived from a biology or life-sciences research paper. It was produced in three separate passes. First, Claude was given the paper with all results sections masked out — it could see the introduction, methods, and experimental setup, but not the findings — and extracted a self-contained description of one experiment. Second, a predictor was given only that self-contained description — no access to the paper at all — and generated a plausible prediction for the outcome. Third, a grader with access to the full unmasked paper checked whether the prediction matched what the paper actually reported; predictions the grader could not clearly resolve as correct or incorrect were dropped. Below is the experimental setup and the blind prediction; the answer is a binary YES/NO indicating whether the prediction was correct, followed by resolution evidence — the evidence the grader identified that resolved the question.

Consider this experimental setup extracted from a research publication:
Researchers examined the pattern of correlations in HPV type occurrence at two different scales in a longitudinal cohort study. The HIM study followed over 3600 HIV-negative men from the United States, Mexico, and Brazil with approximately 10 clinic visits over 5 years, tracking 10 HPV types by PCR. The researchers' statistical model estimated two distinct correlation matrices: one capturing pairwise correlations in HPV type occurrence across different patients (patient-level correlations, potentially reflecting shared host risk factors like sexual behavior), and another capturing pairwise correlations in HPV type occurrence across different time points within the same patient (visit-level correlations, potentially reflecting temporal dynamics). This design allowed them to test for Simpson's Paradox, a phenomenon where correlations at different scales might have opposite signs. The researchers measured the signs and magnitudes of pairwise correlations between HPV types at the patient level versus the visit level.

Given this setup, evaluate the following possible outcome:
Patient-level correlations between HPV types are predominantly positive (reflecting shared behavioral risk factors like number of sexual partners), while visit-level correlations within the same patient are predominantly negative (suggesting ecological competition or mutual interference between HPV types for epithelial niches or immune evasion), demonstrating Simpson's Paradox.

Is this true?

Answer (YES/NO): NO